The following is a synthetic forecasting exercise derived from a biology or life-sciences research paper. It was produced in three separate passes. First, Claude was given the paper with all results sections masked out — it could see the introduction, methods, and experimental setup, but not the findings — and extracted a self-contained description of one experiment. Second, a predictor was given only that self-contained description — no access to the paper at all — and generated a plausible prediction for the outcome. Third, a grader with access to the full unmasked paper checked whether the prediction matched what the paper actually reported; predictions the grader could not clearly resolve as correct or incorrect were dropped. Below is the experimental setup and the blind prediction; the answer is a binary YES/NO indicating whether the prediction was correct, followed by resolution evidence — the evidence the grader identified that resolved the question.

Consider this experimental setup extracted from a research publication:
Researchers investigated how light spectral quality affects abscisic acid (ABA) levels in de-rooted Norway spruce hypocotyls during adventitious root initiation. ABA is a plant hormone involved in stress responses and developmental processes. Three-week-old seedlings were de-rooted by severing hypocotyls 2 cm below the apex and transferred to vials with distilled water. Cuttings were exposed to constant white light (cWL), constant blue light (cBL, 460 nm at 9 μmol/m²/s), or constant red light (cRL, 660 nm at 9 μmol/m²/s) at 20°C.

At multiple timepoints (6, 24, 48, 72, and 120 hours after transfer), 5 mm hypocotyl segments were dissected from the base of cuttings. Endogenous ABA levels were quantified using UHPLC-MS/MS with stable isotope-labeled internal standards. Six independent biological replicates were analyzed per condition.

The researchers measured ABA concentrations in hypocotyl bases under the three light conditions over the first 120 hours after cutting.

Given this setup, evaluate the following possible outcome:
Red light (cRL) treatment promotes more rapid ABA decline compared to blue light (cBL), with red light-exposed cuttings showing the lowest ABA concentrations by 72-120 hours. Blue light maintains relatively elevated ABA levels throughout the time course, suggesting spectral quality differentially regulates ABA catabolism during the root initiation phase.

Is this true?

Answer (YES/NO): NO